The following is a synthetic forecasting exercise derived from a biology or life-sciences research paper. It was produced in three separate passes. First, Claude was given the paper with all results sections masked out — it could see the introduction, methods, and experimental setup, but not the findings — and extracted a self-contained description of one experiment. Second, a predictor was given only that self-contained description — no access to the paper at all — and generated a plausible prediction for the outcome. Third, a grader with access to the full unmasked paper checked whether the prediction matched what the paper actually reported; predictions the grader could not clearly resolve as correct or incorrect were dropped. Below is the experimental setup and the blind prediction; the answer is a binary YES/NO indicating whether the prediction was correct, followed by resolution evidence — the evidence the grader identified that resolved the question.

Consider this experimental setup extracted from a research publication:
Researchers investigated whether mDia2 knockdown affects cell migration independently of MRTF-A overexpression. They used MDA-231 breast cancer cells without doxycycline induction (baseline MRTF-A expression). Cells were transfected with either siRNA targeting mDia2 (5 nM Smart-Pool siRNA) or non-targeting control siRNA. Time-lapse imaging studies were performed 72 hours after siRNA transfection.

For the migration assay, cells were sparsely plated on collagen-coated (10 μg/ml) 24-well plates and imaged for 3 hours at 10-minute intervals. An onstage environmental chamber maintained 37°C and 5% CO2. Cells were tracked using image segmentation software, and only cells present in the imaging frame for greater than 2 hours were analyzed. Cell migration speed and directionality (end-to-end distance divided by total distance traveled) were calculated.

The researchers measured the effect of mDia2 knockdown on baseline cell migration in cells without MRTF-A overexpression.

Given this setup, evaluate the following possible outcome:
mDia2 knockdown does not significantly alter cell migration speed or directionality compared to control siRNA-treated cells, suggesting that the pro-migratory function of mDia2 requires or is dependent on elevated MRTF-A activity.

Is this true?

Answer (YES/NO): NO